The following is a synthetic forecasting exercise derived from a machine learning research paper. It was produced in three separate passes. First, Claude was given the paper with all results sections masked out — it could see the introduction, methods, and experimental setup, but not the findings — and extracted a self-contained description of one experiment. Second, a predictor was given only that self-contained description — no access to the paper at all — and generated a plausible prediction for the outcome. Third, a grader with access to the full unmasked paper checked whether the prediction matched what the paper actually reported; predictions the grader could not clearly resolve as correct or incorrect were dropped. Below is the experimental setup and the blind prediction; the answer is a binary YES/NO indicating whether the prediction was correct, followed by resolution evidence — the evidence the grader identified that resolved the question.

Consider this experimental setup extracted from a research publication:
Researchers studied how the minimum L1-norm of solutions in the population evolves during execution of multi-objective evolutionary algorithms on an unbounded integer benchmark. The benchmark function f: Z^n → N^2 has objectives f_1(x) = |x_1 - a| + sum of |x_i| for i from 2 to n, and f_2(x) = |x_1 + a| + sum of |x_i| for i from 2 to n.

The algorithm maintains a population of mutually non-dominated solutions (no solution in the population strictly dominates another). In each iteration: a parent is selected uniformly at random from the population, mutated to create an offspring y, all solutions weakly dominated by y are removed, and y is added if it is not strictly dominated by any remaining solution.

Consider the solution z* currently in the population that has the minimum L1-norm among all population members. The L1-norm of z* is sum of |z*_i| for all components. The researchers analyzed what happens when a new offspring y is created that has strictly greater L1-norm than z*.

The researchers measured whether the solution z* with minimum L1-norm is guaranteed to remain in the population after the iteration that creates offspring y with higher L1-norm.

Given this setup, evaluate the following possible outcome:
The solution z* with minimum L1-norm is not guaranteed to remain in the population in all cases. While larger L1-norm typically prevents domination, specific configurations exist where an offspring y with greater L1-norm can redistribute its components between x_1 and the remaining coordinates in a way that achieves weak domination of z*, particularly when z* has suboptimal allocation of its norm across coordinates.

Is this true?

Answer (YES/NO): NO